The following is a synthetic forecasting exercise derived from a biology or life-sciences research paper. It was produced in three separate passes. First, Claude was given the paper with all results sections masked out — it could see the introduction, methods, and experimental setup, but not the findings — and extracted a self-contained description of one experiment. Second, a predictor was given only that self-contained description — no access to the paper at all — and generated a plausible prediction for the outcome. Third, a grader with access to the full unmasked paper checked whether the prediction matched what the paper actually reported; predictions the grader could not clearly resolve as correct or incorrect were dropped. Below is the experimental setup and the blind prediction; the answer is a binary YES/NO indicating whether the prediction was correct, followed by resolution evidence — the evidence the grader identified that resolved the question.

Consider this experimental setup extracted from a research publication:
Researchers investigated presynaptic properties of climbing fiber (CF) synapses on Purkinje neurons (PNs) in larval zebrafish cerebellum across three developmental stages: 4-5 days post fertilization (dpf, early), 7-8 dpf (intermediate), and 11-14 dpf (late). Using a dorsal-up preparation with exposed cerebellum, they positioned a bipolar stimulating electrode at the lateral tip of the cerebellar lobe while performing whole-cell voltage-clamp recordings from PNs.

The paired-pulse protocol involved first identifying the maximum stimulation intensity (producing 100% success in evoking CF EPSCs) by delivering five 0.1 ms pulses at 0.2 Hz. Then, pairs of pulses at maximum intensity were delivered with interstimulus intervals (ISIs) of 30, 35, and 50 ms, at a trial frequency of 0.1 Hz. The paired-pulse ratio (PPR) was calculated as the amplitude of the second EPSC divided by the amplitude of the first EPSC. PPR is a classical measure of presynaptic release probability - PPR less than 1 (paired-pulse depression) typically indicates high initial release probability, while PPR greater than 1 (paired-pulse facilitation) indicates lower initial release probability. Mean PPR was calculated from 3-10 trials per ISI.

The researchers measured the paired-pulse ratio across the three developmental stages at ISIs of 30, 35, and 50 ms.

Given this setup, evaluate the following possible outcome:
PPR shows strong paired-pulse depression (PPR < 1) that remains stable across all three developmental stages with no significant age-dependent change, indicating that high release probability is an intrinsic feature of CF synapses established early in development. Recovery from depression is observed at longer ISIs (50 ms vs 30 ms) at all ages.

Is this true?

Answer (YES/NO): YES